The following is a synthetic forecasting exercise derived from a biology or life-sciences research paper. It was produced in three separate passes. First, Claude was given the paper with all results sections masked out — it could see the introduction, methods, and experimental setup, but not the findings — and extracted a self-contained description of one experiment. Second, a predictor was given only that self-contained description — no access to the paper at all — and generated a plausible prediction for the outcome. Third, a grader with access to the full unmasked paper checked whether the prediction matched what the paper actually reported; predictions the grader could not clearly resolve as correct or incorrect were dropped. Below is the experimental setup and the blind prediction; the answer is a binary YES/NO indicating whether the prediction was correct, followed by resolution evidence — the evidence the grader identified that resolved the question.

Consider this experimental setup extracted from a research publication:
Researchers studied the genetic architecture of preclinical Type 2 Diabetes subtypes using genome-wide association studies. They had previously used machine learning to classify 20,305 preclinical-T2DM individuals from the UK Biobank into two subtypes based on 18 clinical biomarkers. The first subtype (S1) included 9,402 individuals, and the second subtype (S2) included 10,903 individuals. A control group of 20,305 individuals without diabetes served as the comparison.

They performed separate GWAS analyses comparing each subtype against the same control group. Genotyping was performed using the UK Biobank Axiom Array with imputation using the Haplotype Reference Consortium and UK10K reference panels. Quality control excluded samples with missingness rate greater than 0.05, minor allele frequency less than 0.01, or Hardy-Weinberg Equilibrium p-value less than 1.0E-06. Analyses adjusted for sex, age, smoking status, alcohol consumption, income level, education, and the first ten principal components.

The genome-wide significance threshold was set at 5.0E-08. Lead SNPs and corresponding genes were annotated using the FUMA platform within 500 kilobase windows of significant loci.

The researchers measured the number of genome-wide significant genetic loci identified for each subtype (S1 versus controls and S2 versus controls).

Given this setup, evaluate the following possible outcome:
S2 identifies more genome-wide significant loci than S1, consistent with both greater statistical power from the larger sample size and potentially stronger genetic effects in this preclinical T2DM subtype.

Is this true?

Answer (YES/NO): YES